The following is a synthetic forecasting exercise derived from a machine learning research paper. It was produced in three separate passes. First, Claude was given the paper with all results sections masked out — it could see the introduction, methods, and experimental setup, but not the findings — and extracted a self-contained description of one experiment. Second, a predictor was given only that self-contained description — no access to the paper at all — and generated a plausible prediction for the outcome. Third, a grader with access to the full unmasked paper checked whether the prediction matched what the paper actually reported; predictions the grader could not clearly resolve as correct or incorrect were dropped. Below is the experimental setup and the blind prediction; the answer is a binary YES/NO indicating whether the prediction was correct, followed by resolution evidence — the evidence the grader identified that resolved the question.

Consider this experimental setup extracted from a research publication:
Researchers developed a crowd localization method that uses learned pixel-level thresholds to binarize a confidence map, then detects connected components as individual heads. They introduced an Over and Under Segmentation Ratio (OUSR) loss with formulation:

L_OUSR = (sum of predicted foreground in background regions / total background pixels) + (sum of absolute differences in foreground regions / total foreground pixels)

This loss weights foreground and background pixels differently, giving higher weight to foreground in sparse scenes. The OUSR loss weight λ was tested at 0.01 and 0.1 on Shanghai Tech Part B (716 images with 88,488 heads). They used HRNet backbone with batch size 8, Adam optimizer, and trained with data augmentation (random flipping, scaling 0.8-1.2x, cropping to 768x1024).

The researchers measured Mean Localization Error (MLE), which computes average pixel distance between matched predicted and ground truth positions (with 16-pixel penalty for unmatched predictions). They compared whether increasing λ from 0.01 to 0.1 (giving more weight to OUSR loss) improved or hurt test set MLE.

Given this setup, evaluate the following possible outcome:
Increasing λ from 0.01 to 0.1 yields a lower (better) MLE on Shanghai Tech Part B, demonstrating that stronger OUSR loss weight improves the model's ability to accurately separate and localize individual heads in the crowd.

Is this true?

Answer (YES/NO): NO